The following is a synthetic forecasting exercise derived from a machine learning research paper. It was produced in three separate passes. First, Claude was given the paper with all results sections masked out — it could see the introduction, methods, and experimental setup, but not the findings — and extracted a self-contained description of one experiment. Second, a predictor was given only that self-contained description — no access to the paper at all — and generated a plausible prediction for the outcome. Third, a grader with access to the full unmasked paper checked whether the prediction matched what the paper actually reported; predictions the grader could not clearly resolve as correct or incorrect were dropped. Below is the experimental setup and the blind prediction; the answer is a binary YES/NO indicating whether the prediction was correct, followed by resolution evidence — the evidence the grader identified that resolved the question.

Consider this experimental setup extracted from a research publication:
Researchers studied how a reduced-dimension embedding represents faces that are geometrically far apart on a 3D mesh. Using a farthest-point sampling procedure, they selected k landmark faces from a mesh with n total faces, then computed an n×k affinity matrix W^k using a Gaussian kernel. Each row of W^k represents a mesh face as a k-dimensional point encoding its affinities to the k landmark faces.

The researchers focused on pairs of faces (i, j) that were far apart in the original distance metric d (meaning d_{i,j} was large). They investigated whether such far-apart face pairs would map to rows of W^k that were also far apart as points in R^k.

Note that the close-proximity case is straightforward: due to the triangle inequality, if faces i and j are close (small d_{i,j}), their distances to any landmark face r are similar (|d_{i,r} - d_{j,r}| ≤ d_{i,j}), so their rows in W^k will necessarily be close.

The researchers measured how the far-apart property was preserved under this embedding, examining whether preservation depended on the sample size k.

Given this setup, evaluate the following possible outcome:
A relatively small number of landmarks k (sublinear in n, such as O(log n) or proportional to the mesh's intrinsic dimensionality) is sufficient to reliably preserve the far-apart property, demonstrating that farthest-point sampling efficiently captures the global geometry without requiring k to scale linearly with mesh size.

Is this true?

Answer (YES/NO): NO